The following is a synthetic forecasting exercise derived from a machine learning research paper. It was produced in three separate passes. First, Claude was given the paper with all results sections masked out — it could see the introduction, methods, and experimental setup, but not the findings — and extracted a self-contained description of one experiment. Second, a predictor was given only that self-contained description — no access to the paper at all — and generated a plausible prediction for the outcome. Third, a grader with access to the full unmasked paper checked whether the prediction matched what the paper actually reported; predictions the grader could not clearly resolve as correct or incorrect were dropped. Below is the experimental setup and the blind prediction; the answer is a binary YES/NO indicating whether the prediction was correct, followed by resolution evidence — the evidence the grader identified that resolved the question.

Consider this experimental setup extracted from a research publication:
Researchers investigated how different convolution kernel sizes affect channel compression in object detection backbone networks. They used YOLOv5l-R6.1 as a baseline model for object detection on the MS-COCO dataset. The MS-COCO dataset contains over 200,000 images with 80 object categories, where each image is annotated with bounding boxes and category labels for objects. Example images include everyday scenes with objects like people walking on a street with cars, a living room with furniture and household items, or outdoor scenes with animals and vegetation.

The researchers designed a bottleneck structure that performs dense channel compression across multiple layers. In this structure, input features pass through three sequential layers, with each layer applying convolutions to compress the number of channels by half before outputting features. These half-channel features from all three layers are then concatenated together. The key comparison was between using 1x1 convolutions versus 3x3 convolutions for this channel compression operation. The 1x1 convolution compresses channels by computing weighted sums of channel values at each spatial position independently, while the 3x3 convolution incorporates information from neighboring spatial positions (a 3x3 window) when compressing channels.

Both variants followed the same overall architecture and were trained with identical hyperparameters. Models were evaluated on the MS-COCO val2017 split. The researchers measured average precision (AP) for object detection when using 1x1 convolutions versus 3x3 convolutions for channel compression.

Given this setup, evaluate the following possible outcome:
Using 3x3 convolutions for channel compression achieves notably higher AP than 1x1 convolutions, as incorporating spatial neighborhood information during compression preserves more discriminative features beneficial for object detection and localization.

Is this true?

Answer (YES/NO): NO